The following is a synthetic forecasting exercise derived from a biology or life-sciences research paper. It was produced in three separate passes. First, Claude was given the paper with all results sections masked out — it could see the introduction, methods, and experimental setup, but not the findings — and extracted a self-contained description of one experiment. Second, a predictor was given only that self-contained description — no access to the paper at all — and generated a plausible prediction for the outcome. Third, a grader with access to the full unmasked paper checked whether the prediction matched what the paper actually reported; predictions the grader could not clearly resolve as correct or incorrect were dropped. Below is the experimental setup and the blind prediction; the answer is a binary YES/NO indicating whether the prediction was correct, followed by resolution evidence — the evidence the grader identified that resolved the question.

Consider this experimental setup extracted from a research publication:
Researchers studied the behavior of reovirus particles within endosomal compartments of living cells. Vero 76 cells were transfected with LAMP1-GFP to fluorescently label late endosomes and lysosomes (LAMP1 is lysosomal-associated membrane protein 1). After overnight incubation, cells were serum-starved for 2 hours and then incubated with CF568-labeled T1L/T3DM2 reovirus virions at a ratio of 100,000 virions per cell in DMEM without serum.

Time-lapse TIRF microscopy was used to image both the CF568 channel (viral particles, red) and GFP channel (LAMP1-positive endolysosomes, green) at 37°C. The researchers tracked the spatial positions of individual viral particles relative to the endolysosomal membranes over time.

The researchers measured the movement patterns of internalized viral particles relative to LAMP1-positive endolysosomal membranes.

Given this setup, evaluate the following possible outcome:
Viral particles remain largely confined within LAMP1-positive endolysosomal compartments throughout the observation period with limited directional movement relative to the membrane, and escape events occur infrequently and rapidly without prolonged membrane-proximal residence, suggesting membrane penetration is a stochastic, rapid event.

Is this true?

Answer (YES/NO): NO